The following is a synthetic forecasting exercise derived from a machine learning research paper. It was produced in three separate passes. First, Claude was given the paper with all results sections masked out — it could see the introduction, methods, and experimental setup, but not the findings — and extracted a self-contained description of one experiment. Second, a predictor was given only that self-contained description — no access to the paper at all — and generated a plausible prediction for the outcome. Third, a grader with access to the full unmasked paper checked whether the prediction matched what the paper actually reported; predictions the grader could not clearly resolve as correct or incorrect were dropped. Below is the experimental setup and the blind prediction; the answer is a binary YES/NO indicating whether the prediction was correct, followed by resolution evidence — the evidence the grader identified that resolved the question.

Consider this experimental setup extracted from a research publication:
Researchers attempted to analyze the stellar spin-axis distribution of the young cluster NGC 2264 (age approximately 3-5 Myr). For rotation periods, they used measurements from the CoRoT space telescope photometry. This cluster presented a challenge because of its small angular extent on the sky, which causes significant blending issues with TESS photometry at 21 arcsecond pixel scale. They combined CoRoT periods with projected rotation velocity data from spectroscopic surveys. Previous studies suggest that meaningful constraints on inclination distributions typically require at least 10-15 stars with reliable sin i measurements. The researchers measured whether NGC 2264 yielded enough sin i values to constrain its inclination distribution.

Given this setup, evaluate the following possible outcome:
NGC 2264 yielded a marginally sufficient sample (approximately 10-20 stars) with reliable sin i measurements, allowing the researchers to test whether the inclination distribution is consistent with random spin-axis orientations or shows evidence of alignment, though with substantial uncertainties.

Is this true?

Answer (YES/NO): NO